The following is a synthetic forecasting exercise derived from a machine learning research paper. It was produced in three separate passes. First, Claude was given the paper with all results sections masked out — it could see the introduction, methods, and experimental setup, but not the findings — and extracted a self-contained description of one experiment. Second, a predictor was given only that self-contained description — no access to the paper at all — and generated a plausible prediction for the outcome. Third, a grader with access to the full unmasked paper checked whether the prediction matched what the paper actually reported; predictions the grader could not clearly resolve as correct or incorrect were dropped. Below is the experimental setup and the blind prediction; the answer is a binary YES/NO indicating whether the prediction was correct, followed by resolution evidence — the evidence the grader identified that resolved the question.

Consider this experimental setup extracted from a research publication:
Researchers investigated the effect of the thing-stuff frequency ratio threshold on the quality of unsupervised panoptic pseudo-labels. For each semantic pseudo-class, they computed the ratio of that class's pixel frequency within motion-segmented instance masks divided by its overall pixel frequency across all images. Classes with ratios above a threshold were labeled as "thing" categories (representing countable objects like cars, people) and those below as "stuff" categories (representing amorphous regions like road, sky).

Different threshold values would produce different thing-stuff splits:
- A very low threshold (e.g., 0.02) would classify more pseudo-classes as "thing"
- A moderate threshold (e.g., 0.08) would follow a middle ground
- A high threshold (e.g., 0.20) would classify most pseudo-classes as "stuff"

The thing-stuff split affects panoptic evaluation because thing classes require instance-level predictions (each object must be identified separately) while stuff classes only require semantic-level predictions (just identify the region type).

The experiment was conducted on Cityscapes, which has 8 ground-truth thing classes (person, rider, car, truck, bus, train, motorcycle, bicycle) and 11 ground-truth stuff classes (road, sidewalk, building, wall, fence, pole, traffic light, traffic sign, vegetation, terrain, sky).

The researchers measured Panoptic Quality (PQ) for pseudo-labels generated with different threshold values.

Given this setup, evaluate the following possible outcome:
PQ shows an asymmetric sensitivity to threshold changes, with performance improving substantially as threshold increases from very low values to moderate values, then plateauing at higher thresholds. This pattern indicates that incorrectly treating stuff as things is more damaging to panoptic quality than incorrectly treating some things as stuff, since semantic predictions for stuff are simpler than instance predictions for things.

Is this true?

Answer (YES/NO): NO